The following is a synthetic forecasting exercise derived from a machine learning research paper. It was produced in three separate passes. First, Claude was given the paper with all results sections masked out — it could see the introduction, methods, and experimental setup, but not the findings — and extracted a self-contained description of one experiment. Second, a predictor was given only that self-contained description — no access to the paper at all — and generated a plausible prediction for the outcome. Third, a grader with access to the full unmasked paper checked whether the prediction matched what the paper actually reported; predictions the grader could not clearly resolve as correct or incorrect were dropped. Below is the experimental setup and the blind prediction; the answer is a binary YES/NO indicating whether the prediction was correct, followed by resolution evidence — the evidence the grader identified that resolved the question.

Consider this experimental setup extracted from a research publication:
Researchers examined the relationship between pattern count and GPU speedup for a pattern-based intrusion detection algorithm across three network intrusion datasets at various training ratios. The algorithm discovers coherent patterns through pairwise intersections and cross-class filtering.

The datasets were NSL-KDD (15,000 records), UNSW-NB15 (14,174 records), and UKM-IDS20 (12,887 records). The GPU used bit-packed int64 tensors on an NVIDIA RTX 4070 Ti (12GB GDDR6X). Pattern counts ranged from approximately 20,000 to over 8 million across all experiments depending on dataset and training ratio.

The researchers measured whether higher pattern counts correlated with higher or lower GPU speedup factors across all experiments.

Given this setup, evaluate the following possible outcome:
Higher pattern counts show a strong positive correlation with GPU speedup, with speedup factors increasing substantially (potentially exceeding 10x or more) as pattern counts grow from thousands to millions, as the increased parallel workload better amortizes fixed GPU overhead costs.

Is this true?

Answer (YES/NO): NO